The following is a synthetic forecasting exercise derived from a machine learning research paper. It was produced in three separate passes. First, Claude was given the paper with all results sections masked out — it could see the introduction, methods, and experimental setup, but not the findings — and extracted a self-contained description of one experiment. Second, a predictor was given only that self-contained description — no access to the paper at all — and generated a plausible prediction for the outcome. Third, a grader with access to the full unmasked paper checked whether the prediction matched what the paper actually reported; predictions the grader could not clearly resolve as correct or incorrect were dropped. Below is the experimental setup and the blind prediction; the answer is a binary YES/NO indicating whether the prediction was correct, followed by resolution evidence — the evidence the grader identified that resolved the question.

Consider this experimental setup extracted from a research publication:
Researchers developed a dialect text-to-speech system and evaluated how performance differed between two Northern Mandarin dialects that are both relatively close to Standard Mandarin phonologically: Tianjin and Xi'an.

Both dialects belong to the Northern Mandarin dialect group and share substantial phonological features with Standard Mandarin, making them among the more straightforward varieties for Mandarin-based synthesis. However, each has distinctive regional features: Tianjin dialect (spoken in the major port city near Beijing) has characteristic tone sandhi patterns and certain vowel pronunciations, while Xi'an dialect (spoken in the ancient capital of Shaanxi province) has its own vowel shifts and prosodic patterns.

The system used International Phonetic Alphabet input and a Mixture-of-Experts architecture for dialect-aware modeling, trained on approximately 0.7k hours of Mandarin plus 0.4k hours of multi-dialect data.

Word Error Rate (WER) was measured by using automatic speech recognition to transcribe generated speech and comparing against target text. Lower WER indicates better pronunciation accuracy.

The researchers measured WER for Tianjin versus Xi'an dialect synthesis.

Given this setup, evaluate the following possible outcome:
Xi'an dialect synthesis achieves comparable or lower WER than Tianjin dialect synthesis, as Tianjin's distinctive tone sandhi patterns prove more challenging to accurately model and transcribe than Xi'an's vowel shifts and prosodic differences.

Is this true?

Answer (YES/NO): NO